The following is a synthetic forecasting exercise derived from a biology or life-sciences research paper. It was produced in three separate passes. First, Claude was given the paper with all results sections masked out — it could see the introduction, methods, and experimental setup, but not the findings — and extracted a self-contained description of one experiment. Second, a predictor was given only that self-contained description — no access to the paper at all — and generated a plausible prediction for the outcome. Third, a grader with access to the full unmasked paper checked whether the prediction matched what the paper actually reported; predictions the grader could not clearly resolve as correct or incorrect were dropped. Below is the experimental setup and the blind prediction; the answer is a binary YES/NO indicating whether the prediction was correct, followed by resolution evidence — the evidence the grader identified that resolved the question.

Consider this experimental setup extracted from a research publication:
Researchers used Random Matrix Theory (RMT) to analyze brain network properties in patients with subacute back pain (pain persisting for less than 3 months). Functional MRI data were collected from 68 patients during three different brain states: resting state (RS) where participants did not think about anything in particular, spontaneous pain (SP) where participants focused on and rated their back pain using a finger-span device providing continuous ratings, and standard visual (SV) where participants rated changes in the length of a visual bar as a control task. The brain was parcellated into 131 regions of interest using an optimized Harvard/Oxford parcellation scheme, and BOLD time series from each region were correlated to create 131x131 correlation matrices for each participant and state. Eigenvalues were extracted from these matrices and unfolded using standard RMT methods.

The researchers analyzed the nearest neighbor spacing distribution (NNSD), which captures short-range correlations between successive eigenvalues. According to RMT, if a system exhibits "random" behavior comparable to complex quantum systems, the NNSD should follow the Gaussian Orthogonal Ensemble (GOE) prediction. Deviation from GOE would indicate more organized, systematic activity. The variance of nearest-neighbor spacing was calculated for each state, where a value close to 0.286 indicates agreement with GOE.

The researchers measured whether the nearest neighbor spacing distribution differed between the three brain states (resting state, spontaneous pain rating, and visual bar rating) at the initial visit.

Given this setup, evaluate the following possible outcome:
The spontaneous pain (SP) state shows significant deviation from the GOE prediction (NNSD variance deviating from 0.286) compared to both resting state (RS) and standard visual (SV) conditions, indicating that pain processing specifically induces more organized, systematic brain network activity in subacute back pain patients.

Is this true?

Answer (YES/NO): NO